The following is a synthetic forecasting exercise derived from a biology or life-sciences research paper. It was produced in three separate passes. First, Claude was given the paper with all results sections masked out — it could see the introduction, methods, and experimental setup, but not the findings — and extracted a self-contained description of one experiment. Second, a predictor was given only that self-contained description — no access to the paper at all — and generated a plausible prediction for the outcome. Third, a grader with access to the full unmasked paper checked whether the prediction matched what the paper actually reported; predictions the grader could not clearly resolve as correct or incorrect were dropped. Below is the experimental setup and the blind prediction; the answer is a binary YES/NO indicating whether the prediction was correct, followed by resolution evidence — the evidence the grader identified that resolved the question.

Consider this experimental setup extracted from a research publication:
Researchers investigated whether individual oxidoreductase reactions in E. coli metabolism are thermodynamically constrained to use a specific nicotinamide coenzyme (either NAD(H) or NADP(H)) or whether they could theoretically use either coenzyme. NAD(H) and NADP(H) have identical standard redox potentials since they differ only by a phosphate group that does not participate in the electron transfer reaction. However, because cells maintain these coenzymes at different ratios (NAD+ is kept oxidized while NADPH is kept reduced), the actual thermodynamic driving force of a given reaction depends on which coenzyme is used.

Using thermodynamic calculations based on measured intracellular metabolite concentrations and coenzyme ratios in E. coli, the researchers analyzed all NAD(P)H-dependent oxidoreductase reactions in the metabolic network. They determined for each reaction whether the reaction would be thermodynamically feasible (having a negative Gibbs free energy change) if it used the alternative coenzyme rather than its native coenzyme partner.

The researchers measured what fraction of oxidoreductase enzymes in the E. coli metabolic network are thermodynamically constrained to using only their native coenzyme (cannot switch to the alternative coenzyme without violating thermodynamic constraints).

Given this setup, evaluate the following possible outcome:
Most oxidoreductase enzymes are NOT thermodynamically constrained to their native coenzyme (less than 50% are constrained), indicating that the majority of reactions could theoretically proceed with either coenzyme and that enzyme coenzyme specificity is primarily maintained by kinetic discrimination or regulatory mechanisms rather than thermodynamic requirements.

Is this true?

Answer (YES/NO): YES